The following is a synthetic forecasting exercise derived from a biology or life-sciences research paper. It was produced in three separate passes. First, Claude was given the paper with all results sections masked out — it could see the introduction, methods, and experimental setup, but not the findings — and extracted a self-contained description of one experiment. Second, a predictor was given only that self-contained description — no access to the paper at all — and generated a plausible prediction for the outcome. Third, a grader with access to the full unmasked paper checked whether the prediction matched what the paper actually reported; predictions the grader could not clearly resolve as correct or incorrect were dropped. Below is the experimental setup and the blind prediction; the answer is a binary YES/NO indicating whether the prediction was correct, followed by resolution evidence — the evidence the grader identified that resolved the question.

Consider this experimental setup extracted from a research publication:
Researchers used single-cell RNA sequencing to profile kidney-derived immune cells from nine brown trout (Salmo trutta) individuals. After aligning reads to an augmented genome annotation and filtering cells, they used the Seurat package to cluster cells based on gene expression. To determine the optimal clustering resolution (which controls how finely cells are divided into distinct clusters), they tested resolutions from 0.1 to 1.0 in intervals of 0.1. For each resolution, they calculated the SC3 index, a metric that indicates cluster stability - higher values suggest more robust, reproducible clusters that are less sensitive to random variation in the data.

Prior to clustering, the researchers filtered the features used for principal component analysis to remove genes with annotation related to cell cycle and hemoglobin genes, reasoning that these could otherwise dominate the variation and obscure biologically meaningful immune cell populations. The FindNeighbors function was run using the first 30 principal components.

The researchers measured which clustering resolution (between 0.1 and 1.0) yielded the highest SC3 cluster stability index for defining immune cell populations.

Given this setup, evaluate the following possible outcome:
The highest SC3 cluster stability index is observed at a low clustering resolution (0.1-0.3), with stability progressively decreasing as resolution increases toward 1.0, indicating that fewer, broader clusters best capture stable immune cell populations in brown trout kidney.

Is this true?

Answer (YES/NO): YES